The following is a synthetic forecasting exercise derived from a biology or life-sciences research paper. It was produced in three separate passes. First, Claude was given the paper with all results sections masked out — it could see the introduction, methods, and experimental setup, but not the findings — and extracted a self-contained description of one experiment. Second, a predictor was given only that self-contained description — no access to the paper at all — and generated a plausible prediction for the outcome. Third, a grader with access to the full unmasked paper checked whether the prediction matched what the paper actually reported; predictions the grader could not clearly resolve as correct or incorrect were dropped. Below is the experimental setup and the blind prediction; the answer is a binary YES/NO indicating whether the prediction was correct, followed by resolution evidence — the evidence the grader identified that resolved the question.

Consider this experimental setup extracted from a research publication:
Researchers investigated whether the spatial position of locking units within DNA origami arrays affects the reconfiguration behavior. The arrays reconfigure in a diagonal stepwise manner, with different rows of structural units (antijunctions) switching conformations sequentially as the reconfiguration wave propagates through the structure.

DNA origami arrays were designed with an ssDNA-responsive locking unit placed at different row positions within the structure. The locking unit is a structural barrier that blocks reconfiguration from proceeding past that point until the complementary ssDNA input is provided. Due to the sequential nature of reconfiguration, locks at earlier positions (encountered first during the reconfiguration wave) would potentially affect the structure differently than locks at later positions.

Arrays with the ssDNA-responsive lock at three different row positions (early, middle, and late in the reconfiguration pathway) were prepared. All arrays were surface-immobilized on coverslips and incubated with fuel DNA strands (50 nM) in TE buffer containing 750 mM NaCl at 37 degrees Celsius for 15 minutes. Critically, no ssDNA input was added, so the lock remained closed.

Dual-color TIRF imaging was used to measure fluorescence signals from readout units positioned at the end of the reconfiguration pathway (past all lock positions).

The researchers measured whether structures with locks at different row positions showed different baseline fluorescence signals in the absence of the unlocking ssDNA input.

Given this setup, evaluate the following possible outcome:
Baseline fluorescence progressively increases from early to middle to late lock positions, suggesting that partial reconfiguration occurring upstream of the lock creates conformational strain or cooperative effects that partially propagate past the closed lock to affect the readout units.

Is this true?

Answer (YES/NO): YES